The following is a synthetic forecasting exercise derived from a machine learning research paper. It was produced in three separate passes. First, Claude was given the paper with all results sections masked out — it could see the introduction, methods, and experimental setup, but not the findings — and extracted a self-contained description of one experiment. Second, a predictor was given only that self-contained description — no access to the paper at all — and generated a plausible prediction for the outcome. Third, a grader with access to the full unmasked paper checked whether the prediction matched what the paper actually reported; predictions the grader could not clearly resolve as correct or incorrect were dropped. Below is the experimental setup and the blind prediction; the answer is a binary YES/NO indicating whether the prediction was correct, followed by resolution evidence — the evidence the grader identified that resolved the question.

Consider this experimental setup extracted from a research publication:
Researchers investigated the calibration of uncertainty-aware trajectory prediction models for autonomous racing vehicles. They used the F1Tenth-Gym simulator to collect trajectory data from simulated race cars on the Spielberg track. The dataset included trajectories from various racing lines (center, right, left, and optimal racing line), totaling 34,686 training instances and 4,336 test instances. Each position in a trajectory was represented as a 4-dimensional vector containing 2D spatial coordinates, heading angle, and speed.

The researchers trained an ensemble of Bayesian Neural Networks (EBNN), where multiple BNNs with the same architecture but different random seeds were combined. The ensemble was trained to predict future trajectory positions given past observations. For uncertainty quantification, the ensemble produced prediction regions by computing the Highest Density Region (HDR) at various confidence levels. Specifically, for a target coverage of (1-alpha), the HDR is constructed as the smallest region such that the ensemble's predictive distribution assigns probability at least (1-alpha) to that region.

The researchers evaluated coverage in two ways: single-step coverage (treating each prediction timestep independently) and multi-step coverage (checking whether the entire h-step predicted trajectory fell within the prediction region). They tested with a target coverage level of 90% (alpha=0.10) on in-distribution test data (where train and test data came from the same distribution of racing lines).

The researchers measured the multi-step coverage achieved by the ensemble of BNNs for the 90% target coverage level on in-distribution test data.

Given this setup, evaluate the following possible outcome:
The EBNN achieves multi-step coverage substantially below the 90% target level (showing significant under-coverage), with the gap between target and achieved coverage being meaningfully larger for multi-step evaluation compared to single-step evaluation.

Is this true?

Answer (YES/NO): YES